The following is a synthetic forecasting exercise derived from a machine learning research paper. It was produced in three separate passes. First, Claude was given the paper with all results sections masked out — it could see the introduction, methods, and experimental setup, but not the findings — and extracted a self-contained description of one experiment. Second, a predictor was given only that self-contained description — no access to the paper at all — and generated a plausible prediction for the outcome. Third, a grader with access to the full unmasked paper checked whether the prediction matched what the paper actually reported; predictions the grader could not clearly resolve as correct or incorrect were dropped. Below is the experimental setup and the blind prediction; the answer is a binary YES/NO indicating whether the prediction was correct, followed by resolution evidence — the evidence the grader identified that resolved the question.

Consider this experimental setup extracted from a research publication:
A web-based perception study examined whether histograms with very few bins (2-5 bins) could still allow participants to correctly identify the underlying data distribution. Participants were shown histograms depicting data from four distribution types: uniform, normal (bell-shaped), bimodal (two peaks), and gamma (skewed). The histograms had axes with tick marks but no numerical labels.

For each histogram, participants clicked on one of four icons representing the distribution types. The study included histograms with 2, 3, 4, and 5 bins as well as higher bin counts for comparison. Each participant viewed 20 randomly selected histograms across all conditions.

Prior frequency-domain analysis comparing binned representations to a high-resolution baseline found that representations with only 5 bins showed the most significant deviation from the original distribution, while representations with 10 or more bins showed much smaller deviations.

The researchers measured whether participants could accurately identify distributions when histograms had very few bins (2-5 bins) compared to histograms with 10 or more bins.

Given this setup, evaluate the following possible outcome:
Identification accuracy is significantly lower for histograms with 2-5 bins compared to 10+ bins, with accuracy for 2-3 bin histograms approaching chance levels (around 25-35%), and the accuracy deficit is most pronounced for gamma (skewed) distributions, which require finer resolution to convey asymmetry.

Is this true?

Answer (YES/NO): NO